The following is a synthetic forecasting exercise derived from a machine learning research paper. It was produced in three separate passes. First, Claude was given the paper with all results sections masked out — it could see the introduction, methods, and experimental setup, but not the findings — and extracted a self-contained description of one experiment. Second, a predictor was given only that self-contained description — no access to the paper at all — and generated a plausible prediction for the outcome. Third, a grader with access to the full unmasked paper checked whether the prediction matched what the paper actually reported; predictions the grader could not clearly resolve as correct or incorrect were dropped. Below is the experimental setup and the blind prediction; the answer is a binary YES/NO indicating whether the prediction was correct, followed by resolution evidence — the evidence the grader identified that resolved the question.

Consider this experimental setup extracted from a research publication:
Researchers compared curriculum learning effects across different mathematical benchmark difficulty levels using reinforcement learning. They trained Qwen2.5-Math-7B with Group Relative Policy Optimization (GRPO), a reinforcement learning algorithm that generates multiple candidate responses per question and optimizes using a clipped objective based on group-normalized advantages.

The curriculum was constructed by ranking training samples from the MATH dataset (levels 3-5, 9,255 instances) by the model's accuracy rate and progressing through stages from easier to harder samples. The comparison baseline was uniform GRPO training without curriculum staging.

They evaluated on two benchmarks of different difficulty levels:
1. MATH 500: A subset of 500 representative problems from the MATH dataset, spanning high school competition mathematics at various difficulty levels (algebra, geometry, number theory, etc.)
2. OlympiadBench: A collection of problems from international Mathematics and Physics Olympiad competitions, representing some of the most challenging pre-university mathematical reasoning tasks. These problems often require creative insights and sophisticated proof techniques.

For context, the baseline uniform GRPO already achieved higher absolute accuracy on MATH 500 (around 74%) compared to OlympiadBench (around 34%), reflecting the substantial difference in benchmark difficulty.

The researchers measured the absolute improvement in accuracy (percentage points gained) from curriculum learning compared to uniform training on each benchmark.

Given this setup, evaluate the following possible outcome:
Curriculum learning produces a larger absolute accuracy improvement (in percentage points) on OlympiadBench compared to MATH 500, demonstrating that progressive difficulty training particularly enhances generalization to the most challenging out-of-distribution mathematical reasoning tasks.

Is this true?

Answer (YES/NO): YES